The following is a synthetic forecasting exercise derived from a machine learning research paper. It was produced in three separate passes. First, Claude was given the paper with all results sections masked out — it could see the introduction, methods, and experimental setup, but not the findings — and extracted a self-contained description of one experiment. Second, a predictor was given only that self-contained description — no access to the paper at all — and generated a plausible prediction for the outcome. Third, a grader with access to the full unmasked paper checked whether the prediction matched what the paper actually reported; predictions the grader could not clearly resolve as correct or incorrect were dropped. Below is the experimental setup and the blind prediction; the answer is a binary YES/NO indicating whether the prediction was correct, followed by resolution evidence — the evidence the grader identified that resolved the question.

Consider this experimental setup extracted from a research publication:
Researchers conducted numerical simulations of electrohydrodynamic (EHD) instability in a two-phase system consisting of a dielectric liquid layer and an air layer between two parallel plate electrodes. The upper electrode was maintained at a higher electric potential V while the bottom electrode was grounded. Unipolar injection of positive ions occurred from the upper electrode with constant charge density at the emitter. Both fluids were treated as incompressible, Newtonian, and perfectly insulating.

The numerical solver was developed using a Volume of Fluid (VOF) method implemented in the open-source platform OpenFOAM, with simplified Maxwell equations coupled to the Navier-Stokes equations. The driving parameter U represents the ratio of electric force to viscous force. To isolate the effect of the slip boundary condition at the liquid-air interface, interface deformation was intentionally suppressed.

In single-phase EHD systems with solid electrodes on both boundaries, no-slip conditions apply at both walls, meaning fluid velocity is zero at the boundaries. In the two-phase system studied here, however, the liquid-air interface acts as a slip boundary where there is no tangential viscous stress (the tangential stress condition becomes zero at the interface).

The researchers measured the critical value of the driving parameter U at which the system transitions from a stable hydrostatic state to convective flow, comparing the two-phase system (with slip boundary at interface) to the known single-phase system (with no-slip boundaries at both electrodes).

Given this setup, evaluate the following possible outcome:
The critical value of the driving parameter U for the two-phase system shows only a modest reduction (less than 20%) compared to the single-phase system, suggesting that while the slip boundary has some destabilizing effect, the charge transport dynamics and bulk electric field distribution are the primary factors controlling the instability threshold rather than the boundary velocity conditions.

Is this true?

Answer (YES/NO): NO